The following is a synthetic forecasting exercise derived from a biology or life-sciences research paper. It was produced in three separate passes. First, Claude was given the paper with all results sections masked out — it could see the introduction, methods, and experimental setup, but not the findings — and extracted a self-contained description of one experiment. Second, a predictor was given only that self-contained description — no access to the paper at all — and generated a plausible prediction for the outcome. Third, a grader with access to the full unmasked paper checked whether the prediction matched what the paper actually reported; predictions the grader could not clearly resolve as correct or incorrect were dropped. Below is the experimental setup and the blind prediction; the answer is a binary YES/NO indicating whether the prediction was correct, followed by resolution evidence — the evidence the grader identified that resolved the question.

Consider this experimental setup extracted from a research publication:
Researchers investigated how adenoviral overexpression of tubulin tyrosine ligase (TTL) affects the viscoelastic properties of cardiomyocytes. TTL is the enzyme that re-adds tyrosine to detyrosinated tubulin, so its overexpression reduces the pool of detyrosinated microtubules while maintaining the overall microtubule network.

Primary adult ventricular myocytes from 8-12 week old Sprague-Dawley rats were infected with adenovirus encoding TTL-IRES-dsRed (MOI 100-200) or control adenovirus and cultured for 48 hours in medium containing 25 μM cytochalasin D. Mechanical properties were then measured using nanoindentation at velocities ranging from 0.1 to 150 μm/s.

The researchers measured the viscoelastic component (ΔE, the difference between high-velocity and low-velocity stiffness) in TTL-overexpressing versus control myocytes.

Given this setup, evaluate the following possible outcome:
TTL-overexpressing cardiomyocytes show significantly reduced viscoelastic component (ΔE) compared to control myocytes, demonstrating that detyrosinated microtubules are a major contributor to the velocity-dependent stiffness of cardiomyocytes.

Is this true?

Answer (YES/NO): YES